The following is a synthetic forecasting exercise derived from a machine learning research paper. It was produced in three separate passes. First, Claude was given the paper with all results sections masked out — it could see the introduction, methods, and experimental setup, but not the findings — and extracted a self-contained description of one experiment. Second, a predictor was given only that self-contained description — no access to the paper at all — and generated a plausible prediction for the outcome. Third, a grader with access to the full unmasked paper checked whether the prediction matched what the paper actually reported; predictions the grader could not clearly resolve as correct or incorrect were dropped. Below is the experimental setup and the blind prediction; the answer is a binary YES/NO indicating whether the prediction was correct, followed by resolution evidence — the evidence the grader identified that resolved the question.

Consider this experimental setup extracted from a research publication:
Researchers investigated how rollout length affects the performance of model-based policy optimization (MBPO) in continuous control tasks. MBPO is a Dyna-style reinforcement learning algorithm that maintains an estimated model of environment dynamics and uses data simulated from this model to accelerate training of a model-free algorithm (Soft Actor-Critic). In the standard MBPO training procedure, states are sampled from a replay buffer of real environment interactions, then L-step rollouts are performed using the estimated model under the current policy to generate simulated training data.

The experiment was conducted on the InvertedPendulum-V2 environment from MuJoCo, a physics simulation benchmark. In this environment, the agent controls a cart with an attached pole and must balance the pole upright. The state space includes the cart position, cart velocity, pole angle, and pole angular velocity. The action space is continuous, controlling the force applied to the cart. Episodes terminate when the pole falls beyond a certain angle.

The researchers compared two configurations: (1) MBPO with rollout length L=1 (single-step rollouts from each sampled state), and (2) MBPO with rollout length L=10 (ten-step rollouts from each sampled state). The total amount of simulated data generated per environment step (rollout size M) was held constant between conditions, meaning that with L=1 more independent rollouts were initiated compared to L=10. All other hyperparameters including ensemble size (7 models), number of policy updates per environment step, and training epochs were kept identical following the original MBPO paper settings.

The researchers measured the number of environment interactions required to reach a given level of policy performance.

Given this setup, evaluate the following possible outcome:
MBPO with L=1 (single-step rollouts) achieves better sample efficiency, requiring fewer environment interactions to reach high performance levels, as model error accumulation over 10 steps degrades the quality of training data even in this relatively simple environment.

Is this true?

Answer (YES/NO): YES